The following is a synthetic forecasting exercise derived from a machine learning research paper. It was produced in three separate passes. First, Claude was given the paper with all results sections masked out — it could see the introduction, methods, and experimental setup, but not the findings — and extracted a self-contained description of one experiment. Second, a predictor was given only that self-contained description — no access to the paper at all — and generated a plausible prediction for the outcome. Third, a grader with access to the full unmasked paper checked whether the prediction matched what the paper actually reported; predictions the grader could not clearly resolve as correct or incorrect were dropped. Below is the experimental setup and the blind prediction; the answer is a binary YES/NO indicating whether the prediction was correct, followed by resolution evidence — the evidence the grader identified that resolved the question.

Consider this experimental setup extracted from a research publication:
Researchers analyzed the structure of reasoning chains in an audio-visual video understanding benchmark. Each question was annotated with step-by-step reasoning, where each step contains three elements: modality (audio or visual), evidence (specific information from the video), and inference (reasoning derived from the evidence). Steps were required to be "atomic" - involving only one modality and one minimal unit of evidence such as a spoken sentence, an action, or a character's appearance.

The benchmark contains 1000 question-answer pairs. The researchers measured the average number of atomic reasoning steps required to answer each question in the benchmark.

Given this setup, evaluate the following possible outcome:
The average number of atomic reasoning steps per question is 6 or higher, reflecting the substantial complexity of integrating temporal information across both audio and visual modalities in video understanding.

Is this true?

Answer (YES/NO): NO